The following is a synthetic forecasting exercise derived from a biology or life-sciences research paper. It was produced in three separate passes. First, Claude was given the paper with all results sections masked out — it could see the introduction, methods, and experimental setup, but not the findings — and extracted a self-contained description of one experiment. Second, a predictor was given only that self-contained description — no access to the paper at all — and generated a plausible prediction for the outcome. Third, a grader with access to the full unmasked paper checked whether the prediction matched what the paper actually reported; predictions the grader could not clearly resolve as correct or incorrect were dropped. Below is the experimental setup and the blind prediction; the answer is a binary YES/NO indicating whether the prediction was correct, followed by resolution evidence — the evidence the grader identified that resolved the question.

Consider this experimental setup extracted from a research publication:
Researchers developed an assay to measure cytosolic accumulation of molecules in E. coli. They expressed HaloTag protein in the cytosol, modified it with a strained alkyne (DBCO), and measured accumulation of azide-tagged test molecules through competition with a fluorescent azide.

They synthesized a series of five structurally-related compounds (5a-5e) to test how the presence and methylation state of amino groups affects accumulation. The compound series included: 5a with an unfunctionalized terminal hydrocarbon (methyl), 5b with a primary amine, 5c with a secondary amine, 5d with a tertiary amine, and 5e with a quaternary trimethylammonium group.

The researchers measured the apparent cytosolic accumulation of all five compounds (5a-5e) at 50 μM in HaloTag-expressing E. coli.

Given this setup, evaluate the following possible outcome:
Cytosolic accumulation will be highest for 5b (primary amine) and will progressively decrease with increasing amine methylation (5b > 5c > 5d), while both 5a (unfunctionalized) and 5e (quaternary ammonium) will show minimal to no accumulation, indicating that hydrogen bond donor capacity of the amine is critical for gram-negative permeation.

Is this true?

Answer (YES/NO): NO